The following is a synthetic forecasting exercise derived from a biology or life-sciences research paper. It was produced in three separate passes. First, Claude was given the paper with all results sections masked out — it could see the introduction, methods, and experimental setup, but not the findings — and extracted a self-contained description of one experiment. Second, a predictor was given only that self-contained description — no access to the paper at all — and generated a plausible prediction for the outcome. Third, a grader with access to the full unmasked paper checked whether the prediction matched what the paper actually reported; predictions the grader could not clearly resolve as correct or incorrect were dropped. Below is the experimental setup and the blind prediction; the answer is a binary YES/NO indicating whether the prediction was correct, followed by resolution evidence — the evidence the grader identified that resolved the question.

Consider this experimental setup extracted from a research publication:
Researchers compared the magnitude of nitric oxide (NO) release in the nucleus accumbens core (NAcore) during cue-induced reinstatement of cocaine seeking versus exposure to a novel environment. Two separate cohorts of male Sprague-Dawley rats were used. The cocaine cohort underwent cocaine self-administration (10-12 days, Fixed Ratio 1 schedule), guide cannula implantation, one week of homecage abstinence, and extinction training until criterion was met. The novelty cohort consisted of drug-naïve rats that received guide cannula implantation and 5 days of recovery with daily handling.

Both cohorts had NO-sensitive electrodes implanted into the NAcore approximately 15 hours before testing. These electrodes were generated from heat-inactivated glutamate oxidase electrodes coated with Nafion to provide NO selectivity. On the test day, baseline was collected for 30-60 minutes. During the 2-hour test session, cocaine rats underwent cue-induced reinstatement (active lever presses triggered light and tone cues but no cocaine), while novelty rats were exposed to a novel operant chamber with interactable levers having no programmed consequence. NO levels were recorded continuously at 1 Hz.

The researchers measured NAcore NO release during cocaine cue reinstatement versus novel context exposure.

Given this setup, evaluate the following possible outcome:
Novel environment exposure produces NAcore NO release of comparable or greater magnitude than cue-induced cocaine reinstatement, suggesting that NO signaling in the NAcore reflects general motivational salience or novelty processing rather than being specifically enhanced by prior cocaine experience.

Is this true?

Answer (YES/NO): YES